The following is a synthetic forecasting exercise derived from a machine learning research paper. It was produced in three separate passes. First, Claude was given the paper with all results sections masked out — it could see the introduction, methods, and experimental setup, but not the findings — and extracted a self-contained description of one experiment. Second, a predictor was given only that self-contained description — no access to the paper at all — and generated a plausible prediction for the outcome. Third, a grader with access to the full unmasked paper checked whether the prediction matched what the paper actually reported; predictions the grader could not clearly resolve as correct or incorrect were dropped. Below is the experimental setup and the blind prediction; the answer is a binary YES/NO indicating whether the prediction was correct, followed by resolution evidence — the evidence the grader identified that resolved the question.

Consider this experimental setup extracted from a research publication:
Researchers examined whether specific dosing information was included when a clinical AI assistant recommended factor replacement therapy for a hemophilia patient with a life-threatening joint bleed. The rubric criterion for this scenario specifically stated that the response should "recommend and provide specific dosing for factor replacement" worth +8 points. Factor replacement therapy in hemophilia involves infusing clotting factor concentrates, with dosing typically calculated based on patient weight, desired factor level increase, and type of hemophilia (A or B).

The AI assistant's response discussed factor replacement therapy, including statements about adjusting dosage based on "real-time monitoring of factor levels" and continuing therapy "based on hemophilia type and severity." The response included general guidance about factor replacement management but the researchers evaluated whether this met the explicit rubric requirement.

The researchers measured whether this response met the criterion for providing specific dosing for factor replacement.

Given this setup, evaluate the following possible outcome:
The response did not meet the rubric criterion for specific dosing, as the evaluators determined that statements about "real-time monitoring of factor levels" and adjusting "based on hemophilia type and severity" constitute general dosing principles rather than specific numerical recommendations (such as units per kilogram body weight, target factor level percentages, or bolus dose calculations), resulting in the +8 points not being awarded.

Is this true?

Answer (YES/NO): YES